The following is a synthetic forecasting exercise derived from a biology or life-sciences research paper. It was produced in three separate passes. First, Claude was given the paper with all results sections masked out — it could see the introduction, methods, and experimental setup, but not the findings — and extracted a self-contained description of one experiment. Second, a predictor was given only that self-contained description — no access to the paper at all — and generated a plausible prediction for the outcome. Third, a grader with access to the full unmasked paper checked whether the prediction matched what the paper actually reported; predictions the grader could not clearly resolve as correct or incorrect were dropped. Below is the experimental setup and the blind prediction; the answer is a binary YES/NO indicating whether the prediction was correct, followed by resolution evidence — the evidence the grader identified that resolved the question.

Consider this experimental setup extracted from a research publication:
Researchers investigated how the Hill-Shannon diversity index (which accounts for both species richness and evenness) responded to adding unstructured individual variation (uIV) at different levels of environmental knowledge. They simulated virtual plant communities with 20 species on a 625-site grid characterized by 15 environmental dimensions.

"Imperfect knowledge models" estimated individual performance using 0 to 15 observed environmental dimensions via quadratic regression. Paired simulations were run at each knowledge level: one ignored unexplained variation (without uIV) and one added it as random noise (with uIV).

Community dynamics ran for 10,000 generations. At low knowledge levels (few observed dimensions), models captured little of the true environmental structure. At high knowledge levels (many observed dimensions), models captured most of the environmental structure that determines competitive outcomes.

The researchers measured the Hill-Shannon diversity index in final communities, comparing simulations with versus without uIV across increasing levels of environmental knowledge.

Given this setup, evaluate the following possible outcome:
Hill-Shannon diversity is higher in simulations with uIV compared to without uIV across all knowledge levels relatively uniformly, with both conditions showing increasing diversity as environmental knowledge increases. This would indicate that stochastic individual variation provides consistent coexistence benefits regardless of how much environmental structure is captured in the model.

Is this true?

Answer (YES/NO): NO